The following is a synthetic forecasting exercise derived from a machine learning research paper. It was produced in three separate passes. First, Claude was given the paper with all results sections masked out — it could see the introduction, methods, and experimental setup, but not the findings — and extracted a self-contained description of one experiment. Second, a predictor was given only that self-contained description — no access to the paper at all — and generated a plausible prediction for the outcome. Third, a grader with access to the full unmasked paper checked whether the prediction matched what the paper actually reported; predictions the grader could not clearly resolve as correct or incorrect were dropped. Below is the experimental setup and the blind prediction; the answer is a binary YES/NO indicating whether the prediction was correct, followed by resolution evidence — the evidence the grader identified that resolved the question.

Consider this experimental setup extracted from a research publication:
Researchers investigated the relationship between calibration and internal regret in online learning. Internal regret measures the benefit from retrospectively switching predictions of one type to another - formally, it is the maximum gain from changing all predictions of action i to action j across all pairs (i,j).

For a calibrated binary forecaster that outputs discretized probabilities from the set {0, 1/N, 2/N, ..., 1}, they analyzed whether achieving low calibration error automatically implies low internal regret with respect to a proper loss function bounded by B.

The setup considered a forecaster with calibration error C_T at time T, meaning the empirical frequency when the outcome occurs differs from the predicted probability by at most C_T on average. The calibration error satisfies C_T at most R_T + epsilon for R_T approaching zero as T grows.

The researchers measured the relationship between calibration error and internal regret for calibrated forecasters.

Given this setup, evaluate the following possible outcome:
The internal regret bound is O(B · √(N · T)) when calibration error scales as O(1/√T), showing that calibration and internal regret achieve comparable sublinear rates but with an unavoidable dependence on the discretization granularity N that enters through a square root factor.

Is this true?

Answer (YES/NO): NO